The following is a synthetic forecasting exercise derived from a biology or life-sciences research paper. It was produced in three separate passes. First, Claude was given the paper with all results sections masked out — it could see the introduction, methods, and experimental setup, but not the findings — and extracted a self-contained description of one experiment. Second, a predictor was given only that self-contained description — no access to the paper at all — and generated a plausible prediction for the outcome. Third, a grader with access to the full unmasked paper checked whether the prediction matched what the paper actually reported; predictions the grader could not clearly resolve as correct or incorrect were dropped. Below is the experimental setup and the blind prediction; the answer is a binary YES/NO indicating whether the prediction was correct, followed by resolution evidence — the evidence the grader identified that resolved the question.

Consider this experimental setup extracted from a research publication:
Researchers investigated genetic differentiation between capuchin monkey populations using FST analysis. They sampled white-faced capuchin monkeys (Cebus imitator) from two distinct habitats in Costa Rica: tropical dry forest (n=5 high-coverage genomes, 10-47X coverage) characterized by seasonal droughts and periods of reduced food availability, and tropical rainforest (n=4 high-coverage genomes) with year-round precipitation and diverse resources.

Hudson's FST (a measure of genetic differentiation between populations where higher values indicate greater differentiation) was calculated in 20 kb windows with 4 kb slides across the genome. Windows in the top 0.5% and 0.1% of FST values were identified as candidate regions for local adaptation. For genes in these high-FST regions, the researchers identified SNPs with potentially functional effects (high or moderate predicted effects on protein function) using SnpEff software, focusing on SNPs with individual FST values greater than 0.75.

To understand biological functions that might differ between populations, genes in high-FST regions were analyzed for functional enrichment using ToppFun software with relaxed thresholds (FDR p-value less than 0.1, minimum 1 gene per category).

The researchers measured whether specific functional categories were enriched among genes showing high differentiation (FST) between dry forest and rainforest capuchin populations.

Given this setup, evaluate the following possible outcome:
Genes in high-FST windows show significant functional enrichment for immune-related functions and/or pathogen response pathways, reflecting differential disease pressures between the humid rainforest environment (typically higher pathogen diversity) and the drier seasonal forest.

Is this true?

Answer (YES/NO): NO